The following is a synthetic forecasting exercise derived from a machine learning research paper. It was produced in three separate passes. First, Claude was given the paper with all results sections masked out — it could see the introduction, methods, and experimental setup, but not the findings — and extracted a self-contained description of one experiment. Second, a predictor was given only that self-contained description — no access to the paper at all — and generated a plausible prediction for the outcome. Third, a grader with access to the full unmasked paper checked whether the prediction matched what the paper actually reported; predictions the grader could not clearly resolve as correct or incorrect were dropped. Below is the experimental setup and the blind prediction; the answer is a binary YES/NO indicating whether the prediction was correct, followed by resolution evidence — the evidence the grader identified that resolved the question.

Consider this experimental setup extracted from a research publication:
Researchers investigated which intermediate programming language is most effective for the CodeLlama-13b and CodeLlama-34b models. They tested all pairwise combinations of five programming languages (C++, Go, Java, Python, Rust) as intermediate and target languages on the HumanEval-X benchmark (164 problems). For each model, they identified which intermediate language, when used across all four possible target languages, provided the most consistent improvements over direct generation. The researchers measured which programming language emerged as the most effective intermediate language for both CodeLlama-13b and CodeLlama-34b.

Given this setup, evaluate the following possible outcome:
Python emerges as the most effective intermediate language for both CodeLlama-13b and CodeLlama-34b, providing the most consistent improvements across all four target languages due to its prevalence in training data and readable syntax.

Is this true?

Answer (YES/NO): NO